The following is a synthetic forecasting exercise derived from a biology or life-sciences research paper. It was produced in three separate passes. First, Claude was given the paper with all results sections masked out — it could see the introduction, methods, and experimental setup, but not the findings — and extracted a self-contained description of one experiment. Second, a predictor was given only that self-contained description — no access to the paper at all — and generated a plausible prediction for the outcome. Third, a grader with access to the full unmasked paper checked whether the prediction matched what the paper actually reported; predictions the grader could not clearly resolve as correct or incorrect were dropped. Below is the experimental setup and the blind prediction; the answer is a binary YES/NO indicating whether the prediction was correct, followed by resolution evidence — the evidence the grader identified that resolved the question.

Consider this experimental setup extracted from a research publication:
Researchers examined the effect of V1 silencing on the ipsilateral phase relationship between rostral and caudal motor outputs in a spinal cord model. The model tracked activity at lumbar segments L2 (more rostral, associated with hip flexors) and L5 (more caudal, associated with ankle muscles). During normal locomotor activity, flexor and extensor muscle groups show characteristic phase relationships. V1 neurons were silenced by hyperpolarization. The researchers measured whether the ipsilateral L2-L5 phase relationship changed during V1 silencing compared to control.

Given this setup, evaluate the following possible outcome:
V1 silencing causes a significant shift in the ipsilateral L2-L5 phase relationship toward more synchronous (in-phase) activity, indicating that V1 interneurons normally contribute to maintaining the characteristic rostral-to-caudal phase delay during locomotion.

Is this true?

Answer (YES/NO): NO